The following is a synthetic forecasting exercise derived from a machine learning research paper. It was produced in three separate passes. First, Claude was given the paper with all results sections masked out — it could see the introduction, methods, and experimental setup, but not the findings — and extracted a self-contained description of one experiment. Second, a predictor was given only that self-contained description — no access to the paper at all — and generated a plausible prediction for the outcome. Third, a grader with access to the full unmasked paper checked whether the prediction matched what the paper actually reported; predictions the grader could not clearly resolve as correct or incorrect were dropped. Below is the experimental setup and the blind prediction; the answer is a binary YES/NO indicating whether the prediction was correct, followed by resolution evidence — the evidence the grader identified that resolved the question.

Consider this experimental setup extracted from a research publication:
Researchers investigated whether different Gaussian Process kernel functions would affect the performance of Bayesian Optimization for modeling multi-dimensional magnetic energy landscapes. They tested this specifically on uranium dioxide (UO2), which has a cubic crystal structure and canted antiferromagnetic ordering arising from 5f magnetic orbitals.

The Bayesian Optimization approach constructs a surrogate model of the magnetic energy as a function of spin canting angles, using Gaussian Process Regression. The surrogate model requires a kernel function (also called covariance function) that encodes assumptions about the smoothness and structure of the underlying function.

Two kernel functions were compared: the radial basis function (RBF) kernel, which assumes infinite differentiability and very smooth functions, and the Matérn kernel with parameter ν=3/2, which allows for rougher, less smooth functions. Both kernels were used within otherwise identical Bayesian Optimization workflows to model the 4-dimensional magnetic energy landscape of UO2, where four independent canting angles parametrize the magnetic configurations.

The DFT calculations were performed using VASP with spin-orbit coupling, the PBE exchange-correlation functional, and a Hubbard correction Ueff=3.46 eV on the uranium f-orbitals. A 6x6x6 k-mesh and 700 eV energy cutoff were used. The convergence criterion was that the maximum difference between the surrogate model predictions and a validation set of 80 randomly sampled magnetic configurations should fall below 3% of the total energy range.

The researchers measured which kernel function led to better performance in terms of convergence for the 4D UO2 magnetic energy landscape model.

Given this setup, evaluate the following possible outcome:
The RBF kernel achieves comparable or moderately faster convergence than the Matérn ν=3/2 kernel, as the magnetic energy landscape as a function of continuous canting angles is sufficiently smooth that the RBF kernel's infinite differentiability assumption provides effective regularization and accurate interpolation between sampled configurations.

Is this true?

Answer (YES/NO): NO